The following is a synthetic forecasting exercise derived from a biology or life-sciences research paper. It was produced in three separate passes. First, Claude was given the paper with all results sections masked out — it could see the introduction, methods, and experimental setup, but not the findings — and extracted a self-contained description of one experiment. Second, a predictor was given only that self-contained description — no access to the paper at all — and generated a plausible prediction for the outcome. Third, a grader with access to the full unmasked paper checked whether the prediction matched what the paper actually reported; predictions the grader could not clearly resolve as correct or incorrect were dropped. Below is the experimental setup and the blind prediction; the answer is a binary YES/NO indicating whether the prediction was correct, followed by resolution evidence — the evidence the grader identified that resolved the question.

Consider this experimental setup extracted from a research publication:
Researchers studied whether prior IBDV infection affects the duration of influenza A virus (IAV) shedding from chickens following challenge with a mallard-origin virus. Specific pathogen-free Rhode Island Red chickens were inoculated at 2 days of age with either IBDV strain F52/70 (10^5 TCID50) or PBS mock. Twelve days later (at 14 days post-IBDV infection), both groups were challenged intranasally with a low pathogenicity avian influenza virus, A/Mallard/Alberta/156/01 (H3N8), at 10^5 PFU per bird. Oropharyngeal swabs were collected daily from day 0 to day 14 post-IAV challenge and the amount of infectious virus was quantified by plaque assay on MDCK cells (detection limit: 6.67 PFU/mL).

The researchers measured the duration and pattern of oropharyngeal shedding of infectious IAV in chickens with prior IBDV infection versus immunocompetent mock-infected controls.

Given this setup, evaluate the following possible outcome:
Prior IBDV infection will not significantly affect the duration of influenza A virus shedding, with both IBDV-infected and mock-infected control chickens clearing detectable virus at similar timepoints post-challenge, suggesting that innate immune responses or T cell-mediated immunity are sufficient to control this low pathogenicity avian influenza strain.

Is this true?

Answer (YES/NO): NO